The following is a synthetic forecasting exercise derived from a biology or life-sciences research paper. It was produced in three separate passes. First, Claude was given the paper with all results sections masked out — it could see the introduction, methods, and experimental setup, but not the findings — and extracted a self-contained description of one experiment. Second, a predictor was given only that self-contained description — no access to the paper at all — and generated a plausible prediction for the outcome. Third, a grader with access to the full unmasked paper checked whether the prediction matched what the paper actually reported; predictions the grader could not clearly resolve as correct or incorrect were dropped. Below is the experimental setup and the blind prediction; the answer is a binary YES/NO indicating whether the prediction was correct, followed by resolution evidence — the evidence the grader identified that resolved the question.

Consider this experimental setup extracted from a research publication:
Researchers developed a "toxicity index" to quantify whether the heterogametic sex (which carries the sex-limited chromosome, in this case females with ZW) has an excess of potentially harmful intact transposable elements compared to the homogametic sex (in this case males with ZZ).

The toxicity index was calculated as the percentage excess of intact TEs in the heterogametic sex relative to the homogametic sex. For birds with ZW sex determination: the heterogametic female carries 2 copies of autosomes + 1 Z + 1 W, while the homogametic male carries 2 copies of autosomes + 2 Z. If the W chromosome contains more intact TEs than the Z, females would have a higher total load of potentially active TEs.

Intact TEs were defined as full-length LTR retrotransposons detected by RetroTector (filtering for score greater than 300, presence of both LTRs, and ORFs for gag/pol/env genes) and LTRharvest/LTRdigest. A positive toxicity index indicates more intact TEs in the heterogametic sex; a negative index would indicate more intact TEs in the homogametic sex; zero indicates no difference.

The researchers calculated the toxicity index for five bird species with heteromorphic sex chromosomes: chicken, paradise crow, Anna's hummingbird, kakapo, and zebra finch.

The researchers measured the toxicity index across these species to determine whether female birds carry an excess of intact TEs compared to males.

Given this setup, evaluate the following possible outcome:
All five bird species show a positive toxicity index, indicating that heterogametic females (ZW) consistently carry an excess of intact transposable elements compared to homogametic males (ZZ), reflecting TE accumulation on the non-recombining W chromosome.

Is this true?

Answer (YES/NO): YES